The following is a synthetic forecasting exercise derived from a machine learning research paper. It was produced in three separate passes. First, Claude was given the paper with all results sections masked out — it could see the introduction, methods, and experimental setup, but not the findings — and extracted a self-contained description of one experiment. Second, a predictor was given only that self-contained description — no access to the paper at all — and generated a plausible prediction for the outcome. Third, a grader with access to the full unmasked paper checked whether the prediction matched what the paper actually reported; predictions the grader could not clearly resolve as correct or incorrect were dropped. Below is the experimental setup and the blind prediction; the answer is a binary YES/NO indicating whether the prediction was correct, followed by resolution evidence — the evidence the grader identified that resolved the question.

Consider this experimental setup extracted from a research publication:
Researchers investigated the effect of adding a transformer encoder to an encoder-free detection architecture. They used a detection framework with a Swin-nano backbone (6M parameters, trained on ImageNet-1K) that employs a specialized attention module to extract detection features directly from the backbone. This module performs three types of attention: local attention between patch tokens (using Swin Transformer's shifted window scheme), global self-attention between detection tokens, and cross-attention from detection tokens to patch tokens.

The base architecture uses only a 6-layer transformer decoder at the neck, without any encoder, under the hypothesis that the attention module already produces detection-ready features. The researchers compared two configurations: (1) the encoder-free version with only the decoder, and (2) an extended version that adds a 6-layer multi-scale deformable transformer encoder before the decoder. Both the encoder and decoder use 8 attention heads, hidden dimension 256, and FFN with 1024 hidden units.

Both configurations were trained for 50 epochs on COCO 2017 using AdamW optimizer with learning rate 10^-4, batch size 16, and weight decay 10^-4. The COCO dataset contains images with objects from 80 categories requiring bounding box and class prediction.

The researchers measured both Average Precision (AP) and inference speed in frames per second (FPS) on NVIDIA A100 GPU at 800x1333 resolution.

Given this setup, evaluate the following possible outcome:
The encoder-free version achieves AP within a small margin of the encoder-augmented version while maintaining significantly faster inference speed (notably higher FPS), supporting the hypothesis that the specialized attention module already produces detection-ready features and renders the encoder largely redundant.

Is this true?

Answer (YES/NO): NO